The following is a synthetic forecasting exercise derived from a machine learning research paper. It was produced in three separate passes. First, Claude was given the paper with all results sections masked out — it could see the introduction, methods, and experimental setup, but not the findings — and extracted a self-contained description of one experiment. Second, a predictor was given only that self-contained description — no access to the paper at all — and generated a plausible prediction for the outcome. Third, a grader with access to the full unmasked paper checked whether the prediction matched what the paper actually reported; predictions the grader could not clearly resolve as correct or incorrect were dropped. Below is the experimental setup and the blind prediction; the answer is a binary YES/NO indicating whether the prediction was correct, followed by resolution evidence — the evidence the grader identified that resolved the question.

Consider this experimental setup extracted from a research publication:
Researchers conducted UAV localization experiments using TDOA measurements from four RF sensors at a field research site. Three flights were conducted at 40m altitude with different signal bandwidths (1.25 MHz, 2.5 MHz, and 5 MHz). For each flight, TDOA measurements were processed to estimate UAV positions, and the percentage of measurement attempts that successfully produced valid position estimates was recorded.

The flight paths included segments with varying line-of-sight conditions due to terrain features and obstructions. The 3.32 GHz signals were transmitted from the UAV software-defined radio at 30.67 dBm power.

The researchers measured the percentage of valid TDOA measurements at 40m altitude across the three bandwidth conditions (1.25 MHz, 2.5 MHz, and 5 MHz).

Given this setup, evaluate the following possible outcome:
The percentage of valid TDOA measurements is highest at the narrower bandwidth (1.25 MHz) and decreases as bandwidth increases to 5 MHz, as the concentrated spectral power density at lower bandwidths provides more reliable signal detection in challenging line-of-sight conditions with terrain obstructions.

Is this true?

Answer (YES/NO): NO